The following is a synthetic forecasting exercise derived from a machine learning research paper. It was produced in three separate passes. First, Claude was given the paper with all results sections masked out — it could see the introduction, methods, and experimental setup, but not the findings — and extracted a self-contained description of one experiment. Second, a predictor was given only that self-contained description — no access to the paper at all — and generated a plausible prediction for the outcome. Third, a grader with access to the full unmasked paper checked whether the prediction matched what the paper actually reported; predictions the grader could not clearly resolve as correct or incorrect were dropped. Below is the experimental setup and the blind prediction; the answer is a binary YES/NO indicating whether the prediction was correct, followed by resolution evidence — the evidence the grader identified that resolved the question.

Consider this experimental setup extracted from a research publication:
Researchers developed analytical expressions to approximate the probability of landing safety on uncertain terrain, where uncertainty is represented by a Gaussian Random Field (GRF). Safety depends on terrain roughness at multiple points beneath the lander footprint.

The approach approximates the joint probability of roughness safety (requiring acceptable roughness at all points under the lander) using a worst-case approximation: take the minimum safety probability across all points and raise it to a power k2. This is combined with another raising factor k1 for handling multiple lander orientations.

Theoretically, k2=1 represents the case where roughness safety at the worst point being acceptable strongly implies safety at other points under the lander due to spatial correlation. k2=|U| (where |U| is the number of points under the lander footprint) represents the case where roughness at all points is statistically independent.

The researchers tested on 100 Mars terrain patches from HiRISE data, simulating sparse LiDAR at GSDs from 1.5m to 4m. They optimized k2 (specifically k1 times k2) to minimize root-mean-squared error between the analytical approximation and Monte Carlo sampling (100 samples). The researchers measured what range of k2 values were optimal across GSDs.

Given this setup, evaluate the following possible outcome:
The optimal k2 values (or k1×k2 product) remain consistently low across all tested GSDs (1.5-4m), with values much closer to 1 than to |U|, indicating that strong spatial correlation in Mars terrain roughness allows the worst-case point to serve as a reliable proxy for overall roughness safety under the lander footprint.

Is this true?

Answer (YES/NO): NO